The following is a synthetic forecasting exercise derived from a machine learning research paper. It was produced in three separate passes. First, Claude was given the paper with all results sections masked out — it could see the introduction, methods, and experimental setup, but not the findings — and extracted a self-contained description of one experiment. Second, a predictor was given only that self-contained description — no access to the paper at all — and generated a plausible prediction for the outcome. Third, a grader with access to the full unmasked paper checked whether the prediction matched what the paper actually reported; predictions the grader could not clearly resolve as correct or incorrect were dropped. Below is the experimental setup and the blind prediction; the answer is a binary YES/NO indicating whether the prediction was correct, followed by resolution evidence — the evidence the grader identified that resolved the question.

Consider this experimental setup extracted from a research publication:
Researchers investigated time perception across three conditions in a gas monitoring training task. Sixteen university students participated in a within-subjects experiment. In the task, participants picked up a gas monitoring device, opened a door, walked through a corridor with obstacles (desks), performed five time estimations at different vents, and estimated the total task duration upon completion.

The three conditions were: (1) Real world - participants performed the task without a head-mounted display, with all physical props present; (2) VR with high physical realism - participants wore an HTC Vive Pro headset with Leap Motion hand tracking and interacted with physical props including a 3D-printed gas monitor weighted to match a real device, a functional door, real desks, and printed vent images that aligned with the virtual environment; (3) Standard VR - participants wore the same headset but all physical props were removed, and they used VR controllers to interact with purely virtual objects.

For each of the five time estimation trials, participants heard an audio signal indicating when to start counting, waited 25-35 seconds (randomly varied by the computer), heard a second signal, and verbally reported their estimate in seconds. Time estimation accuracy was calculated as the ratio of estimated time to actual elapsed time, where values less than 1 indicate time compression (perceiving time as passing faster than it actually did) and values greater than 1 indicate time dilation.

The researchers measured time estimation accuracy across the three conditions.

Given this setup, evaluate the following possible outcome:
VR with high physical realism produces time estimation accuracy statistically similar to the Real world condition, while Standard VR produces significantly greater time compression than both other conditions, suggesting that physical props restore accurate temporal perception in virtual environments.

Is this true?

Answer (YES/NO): NO